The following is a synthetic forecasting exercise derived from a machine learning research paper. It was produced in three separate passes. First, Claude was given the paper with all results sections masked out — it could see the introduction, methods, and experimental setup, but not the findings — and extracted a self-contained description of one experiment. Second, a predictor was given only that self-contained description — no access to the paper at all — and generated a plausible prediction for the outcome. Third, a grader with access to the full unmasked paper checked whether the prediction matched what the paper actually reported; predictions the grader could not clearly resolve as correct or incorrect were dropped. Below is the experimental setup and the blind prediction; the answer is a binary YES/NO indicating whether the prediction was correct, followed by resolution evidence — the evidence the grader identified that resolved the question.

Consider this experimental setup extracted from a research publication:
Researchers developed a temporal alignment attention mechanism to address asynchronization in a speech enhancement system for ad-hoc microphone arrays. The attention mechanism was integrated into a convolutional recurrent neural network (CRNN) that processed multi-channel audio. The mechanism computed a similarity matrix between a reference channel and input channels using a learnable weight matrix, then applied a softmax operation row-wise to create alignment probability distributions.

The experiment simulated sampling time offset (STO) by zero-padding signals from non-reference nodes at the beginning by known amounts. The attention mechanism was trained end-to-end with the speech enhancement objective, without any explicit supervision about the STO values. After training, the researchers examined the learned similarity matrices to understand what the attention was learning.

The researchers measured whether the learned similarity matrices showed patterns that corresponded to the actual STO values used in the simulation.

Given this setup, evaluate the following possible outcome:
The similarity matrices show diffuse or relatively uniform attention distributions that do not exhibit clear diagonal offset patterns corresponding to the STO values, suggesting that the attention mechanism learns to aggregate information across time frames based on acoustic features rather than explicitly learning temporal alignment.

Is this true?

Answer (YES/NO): NO